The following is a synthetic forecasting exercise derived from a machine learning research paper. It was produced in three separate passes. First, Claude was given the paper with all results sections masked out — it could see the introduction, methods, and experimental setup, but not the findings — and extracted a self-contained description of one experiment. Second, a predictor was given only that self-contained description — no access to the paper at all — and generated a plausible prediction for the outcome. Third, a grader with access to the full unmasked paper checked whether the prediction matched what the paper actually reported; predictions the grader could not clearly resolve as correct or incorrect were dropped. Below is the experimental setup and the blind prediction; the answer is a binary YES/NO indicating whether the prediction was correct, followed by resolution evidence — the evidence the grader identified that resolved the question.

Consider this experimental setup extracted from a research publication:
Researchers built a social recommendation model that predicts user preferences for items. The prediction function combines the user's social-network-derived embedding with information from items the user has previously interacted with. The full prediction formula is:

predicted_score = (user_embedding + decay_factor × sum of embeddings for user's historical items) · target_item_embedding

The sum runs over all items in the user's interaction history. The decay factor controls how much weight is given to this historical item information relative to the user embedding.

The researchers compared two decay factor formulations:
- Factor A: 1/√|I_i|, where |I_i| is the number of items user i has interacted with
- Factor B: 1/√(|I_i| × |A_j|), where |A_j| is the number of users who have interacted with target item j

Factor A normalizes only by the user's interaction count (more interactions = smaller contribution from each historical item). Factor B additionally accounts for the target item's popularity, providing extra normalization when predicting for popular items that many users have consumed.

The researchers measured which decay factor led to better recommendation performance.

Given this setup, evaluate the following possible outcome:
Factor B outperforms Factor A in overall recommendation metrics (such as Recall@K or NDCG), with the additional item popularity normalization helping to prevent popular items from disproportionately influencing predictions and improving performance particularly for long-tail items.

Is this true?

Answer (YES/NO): NO